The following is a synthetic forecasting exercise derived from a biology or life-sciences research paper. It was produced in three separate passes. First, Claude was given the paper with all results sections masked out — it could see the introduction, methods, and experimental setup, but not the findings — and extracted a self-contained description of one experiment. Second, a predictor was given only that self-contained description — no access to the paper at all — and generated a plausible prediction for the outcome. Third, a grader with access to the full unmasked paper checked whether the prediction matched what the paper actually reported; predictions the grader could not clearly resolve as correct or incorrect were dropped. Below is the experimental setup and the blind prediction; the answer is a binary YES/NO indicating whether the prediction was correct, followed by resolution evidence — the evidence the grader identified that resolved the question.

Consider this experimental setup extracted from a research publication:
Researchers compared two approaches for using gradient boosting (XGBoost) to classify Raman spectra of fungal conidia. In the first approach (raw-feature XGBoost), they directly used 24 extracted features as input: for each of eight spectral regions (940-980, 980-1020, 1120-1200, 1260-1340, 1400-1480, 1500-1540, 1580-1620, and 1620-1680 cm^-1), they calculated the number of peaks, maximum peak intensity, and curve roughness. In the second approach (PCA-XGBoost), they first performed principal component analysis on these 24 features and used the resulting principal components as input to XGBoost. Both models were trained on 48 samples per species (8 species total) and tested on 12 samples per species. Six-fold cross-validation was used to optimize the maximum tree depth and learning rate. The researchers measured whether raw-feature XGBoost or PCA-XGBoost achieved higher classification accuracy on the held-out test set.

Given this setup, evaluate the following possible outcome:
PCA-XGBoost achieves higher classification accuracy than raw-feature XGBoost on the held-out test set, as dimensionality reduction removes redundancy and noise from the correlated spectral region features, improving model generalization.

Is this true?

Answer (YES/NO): NO